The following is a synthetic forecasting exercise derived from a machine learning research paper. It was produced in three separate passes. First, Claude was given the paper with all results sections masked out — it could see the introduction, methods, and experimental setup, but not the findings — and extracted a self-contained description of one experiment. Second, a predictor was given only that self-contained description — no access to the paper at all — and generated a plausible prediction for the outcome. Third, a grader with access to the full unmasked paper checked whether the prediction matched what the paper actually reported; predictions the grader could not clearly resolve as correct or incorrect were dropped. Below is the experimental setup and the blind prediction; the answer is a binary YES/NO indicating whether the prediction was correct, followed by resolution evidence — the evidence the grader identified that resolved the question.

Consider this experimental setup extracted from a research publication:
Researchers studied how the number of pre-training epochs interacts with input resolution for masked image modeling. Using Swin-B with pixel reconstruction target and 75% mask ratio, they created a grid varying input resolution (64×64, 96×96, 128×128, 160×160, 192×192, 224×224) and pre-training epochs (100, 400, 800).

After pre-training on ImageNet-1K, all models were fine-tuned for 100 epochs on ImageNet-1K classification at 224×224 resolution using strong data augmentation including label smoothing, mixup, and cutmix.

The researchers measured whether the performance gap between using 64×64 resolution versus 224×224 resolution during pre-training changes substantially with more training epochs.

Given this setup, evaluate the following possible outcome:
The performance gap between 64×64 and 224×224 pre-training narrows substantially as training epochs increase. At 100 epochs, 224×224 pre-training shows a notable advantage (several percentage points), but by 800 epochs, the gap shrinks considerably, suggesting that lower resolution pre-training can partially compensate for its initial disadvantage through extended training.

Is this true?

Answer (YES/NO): NO